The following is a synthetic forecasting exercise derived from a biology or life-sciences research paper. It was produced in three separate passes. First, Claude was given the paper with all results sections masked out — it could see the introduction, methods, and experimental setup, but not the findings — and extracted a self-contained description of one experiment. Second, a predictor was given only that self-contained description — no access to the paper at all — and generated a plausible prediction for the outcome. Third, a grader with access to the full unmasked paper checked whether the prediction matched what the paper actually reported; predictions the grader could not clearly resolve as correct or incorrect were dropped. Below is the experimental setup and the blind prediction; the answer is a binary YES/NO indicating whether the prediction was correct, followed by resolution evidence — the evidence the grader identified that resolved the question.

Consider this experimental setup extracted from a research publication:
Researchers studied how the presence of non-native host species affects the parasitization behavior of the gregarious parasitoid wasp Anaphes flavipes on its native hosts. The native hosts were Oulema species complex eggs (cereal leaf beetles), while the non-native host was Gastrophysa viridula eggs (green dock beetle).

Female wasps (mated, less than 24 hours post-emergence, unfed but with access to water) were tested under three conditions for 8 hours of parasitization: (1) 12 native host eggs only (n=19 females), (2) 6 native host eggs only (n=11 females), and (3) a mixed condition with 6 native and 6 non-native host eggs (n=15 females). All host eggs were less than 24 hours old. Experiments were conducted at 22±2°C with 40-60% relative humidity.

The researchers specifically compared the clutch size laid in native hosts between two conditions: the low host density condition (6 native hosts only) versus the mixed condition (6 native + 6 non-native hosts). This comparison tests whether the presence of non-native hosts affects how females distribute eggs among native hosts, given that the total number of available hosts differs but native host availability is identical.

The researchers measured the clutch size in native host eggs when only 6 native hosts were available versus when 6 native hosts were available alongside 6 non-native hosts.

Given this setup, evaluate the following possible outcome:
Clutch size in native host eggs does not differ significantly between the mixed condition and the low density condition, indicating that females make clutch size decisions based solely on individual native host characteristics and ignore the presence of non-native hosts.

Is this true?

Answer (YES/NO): NO